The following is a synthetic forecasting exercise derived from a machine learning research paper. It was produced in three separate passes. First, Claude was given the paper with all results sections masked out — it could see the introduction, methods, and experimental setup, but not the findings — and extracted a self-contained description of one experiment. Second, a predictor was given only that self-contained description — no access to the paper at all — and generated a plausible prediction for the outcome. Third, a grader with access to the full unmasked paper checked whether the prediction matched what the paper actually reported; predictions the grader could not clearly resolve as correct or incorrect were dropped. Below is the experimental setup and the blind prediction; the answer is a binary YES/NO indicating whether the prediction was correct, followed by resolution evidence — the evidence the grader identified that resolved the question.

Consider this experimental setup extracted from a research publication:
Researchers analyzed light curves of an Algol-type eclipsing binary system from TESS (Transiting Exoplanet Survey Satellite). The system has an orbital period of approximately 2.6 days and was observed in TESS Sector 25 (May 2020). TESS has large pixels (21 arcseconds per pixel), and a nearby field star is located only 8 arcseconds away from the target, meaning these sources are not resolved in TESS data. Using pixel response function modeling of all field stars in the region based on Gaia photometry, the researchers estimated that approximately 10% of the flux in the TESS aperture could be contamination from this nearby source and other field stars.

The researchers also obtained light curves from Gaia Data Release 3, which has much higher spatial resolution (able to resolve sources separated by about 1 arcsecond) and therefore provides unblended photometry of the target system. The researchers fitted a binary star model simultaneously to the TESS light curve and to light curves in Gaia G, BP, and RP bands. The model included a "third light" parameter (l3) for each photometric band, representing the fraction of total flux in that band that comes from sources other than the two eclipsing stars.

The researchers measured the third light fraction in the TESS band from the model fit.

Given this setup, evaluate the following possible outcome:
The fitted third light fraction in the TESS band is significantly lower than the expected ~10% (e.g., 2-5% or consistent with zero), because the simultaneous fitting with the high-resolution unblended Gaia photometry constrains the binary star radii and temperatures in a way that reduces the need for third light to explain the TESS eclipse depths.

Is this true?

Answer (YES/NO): NO